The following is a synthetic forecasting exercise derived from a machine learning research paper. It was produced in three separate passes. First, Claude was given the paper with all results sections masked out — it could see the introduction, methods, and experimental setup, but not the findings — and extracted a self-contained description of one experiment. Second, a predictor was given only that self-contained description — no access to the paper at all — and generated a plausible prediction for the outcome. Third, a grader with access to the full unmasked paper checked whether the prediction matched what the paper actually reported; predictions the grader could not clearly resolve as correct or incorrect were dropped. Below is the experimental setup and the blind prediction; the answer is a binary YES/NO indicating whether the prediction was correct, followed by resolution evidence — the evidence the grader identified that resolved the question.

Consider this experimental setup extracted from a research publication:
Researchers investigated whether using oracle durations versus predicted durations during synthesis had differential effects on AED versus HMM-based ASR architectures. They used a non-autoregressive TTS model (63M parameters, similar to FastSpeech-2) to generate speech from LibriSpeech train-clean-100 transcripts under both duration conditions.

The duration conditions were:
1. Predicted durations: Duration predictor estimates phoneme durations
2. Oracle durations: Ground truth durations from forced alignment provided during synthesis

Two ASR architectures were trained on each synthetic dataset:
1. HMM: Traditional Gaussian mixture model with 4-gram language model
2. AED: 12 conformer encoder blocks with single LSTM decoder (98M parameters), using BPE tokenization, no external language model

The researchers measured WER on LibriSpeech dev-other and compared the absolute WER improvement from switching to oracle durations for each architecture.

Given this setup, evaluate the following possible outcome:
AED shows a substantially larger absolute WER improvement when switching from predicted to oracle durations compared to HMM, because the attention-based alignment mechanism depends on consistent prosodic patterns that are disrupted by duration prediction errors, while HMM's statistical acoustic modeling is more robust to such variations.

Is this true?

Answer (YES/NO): YES